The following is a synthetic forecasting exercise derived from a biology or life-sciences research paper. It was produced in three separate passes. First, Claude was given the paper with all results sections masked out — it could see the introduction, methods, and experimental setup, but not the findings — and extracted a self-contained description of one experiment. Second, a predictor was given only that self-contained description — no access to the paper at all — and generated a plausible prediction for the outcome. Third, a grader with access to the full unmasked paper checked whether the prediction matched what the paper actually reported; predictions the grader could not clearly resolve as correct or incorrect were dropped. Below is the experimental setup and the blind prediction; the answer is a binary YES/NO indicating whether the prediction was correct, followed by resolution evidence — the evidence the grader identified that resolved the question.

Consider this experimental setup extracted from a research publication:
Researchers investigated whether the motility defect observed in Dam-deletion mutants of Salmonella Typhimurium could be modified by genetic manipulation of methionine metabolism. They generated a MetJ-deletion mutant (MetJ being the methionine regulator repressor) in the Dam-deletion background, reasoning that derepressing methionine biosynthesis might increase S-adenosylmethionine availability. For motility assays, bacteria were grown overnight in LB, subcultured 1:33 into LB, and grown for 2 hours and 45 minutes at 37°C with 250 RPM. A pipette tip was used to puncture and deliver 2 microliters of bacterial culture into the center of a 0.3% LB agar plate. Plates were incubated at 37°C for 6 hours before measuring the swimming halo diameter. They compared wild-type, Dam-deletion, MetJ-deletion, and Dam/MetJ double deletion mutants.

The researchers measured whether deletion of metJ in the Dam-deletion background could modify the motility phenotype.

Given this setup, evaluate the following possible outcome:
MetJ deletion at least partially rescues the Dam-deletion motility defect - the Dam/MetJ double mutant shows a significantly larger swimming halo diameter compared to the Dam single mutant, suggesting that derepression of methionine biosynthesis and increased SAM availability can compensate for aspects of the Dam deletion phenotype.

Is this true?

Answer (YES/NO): NO